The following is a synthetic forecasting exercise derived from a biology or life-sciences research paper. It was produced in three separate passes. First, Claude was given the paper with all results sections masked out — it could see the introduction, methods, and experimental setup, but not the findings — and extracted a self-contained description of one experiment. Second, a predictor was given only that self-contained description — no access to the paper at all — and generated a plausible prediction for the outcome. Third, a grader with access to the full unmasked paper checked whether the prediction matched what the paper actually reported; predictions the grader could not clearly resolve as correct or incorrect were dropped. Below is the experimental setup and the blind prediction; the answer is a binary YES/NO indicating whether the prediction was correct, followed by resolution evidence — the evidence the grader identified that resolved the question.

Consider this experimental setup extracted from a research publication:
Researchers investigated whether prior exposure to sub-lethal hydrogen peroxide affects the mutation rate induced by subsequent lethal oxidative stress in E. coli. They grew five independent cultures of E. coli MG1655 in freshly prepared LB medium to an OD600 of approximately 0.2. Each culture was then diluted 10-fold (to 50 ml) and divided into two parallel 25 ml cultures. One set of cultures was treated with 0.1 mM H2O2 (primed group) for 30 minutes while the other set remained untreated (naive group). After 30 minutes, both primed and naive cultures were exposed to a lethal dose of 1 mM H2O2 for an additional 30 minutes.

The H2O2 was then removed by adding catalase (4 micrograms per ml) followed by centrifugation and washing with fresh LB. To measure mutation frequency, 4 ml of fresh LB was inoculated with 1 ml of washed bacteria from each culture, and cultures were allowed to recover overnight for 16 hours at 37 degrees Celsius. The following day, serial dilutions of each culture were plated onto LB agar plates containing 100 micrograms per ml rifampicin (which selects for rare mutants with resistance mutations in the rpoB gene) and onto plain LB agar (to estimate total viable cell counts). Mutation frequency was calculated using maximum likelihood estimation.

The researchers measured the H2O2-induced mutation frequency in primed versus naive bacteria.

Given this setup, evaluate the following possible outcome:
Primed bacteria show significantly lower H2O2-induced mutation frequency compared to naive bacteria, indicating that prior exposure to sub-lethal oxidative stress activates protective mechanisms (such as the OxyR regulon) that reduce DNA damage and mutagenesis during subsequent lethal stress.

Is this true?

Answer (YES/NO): YES